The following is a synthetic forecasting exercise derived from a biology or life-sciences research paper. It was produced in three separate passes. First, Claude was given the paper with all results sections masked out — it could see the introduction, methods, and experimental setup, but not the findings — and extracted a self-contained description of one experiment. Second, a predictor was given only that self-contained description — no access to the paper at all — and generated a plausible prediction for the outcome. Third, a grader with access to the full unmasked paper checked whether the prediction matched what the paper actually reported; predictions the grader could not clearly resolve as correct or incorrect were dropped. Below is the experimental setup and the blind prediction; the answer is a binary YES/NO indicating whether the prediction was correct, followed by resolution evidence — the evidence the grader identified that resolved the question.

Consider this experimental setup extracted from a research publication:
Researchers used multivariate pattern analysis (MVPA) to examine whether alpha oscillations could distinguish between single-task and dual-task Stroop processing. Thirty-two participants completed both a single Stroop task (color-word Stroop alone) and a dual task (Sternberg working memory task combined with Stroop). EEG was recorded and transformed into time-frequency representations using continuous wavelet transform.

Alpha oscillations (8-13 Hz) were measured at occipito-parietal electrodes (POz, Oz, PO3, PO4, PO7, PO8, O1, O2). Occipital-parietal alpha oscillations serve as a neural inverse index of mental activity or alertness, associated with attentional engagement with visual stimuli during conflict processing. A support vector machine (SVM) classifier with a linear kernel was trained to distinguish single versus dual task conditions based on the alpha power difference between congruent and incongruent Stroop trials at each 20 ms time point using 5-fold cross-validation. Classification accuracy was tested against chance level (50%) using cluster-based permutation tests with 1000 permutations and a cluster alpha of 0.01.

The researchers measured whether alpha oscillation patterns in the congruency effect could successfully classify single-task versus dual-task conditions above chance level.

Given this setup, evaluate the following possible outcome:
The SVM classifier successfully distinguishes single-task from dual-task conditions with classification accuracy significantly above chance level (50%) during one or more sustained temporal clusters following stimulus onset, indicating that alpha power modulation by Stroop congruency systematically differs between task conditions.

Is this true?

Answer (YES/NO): NO